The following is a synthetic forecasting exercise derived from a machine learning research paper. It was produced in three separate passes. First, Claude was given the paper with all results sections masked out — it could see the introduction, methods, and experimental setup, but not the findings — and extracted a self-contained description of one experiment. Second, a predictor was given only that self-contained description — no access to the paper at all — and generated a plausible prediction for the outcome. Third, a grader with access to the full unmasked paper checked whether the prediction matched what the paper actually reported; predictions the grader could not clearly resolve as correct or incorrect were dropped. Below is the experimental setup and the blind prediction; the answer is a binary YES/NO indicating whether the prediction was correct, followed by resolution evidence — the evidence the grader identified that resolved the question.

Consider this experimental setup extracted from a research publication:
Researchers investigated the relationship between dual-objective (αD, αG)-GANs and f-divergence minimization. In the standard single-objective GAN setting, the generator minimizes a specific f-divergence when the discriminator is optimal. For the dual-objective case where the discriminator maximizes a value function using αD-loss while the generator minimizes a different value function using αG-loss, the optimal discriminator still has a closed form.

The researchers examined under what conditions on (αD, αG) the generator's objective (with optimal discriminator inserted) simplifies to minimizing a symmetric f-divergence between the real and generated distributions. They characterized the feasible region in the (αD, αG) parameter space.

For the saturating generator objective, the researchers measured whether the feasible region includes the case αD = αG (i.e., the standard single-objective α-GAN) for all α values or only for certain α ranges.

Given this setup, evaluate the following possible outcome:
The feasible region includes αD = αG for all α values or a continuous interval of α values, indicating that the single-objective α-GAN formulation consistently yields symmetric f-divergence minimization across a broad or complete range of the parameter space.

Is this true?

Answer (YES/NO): YES